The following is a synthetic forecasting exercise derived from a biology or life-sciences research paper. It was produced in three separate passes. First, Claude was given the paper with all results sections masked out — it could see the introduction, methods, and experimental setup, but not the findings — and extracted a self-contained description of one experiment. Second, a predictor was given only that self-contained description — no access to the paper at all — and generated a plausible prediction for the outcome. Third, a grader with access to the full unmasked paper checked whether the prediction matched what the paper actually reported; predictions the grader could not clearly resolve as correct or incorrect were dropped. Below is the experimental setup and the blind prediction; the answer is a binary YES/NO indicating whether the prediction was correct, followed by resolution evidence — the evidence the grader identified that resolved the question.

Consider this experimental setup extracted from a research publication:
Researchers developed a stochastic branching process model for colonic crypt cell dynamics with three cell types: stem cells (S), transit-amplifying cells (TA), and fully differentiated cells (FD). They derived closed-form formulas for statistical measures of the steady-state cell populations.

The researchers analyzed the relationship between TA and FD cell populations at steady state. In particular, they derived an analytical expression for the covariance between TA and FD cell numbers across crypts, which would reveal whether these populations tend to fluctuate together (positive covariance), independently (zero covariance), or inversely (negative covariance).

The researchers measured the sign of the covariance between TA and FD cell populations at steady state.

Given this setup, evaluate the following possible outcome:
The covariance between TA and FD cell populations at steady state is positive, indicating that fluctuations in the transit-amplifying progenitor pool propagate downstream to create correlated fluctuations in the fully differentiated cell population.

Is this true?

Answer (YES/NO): YES